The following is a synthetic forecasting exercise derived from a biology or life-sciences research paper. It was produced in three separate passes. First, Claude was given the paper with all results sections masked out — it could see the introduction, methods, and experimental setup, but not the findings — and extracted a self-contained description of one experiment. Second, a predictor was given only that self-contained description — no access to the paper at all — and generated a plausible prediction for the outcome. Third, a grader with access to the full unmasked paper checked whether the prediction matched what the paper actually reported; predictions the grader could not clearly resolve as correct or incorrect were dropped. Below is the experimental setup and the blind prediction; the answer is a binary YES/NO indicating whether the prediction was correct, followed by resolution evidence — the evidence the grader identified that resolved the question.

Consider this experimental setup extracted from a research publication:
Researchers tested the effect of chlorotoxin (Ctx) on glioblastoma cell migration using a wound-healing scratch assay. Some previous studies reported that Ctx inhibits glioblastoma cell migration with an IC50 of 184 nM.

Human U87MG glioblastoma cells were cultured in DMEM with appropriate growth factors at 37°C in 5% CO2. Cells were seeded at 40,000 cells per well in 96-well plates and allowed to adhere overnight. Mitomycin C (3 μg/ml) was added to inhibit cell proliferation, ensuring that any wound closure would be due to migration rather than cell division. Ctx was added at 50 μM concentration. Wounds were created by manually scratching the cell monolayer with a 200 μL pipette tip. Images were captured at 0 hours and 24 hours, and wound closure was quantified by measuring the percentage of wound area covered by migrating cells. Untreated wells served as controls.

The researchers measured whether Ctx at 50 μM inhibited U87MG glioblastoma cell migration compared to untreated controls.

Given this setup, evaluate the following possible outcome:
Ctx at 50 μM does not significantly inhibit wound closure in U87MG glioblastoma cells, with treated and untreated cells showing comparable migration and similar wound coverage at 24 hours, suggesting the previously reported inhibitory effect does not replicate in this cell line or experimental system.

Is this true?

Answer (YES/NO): YES